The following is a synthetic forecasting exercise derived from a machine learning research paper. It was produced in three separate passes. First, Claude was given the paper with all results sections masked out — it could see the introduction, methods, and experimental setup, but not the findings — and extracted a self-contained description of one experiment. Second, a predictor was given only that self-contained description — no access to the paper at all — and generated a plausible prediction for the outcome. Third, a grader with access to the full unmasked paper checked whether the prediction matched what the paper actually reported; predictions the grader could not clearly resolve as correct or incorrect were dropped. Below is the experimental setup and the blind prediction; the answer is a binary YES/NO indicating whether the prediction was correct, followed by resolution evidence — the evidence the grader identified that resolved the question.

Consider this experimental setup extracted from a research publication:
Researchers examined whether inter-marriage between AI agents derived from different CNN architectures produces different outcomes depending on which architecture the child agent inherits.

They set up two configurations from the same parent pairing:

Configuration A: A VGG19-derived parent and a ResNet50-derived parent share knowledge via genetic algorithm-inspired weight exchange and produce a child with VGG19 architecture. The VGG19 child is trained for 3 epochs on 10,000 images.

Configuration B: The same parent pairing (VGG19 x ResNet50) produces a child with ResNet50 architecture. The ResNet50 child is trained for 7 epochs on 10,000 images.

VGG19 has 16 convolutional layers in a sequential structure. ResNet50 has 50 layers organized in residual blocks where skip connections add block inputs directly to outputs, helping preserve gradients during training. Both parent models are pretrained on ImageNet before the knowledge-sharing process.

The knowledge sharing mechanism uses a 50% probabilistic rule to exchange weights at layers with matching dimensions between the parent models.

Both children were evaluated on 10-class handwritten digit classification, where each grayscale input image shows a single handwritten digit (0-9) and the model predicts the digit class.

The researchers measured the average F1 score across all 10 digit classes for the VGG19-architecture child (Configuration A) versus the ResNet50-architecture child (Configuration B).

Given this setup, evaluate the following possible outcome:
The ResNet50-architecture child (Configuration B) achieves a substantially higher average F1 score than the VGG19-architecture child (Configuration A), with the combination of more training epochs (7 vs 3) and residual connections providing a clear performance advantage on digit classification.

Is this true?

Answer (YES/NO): NO